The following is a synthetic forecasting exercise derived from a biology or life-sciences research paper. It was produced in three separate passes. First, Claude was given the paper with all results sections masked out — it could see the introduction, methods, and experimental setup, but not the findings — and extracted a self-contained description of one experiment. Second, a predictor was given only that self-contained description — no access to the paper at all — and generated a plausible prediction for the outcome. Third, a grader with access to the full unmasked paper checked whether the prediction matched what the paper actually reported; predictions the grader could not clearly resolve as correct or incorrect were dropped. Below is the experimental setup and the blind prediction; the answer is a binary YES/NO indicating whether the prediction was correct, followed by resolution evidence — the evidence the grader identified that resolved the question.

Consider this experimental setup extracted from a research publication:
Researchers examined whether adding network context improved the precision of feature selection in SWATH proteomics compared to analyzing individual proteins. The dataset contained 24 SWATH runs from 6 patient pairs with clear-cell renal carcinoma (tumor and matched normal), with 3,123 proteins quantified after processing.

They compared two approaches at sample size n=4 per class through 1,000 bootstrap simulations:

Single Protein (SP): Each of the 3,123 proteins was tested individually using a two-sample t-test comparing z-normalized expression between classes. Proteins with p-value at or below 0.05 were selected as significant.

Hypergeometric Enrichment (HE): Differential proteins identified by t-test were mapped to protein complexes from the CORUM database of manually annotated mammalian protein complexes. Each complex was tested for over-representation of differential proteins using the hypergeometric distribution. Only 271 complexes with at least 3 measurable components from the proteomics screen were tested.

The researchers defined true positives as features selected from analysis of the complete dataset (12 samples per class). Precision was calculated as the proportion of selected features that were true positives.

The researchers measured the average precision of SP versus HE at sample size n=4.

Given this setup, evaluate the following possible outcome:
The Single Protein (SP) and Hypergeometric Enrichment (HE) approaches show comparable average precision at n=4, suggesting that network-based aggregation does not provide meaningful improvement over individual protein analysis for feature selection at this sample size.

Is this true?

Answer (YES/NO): NO